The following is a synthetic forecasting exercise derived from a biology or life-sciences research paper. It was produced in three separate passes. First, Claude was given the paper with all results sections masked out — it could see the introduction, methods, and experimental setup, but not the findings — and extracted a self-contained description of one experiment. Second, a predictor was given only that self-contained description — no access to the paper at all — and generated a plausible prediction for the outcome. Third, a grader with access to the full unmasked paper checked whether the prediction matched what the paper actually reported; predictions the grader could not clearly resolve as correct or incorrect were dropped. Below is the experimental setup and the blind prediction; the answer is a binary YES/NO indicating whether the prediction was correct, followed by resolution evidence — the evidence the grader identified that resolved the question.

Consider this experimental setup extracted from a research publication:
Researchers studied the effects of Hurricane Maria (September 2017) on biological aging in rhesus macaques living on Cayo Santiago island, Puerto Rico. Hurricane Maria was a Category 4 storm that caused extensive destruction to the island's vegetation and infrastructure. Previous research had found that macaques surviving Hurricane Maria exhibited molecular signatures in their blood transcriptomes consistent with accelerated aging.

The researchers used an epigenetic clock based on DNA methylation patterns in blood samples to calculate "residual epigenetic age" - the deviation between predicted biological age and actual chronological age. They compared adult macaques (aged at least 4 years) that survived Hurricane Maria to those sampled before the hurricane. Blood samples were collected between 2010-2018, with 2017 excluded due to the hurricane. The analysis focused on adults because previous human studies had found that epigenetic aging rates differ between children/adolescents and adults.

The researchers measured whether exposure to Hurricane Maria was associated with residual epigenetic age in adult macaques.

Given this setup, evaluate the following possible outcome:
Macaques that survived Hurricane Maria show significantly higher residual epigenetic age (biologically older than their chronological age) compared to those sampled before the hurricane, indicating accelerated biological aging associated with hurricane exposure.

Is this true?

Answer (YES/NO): NO